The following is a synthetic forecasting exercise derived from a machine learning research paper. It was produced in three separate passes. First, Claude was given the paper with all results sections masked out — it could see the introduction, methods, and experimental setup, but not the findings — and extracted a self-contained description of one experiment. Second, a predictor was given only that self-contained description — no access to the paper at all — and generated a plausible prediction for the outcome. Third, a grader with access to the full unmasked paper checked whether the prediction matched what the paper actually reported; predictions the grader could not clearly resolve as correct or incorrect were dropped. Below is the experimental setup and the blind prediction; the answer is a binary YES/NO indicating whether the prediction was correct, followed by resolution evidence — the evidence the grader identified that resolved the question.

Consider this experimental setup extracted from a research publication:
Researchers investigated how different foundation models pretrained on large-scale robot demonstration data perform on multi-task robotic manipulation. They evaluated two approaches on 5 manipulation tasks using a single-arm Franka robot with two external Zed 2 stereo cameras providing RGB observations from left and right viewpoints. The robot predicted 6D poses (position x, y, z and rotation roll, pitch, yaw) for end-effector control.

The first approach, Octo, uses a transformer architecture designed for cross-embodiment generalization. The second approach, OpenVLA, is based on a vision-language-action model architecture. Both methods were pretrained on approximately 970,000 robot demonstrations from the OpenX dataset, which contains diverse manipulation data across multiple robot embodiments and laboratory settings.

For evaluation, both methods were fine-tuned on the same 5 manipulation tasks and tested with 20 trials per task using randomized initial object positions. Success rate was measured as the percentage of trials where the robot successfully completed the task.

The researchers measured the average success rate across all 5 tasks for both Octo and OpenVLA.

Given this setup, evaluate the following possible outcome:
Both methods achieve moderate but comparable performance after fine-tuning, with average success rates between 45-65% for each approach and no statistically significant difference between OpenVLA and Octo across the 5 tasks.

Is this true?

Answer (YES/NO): NO